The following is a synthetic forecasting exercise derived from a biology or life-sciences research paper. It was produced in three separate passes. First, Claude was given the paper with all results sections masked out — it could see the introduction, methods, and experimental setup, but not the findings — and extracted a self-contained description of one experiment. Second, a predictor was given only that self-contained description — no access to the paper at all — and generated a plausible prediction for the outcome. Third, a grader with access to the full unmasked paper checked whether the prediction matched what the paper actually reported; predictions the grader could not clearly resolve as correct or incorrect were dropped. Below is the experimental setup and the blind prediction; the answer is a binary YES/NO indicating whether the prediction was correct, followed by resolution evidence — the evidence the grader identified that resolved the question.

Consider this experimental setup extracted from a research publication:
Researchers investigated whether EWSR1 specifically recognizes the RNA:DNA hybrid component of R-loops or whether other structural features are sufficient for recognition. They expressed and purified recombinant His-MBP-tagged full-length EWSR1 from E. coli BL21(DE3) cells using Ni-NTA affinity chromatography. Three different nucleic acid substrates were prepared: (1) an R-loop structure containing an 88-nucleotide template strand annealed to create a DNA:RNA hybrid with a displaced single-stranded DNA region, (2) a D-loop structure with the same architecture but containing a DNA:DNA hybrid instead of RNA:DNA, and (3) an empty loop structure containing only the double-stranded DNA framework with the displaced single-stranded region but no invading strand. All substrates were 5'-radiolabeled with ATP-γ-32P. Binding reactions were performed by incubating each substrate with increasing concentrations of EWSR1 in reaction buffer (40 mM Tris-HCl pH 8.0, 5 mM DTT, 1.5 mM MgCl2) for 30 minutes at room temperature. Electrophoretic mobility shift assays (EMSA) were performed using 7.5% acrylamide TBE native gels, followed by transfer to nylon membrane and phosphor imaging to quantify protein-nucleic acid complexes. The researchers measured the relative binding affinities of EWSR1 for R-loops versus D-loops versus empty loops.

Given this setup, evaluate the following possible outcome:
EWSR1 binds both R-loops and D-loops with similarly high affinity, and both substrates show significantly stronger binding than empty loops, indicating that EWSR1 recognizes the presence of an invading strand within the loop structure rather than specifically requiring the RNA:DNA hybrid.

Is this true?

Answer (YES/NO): NO